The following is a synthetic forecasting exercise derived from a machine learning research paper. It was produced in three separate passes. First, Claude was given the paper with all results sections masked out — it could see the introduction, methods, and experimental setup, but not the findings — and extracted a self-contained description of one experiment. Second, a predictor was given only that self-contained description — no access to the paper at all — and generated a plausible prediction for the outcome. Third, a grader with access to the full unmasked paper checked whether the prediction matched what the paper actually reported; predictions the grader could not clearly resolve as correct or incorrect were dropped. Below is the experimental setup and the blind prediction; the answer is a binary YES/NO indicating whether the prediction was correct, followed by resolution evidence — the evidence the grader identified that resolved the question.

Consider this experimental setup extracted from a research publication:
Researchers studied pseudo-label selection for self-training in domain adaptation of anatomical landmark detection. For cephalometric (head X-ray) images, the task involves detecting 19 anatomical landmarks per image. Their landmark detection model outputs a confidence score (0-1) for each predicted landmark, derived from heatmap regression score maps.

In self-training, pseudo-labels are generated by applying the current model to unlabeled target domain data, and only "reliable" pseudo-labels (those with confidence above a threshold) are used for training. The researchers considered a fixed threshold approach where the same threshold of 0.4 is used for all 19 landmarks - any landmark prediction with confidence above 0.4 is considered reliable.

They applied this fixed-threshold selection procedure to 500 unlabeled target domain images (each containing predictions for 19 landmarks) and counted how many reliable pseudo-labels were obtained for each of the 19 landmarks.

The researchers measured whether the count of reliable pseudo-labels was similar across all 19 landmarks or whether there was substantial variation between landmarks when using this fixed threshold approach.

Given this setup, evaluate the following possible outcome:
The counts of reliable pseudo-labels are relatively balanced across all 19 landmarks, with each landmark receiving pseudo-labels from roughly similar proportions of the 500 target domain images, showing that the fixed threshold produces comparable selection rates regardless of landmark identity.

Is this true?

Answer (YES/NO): NO